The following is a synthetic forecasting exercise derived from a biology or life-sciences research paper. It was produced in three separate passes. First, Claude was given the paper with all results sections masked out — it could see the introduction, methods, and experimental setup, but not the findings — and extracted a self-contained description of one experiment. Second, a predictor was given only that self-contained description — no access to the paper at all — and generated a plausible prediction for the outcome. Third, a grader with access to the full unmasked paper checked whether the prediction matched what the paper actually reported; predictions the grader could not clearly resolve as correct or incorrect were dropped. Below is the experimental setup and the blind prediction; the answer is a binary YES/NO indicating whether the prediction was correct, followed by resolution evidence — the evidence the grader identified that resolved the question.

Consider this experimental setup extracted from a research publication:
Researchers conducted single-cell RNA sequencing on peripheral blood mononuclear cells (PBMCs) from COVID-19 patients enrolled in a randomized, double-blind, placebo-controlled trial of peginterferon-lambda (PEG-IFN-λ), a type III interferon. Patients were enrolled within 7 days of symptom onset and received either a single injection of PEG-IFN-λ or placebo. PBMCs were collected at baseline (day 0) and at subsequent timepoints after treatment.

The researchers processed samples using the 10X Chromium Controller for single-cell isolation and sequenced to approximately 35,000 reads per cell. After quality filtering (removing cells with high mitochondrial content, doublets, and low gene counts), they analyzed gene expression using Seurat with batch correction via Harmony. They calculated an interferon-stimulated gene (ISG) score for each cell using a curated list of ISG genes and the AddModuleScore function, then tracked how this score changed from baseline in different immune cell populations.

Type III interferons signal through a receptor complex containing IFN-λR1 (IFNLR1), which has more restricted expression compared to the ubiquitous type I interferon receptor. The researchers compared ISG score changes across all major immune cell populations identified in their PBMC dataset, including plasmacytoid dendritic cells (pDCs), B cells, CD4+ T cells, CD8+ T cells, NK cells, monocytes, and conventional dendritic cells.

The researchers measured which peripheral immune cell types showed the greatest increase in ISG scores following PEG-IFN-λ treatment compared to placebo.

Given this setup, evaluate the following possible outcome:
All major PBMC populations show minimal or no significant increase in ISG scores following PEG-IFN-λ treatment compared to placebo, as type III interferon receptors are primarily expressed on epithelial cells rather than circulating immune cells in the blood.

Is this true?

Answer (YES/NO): NO